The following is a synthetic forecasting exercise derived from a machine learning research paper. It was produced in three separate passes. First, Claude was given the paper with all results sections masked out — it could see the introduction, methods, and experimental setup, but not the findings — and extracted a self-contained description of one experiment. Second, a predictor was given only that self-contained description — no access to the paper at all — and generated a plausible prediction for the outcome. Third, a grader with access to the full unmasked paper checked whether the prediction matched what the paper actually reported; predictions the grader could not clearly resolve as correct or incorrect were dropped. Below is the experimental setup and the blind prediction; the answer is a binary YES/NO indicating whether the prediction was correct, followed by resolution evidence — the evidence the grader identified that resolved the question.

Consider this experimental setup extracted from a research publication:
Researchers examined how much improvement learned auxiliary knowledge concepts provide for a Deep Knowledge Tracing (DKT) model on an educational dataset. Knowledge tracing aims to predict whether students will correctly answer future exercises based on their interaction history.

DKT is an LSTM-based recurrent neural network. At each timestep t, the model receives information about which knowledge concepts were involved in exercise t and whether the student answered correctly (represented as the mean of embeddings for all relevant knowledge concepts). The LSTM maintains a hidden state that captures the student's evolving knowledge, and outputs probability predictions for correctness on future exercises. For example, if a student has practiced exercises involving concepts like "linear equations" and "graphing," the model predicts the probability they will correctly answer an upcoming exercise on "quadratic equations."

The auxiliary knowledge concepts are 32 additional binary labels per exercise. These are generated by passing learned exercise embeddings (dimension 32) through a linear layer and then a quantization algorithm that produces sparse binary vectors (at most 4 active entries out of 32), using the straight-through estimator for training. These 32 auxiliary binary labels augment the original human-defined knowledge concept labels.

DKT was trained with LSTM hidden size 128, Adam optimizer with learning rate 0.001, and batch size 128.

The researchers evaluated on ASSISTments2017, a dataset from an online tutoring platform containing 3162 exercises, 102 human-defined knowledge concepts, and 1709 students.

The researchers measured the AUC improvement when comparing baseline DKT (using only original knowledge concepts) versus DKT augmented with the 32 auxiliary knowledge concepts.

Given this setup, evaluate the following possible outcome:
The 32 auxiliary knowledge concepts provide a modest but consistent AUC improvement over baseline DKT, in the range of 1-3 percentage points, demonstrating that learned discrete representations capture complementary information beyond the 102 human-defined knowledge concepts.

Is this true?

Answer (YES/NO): NO